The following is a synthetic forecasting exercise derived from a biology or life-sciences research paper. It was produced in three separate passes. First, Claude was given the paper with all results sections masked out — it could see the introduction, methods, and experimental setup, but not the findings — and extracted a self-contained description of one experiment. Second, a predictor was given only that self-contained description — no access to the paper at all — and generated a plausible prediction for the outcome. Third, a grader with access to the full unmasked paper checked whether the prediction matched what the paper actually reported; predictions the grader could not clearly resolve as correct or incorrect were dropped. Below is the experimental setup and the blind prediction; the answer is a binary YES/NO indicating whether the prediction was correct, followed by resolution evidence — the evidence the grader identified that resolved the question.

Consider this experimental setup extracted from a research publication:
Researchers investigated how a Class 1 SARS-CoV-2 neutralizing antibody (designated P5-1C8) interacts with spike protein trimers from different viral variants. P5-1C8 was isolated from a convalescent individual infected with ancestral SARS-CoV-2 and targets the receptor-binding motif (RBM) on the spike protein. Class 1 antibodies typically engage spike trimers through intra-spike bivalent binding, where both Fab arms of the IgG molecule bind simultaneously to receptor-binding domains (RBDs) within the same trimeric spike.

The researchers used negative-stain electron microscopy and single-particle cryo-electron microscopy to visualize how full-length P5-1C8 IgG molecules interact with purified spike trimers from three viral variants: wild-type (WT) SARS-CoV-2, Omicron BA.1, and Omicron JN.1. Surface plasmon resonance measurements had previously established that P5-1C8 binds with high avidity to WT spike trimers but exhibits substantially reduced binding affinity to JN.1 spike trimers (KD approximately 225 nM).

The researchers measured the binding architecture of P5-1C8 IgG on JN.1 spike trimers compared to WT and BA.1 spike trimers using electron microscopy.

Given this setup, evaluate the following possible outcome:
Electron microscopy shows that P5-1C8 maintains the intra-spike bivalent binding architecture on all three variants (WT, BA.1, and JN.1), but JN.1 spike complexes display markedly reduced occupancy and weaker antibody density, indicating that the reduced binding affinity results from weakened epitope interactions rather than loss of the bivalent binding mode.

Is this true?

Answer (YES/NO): NO